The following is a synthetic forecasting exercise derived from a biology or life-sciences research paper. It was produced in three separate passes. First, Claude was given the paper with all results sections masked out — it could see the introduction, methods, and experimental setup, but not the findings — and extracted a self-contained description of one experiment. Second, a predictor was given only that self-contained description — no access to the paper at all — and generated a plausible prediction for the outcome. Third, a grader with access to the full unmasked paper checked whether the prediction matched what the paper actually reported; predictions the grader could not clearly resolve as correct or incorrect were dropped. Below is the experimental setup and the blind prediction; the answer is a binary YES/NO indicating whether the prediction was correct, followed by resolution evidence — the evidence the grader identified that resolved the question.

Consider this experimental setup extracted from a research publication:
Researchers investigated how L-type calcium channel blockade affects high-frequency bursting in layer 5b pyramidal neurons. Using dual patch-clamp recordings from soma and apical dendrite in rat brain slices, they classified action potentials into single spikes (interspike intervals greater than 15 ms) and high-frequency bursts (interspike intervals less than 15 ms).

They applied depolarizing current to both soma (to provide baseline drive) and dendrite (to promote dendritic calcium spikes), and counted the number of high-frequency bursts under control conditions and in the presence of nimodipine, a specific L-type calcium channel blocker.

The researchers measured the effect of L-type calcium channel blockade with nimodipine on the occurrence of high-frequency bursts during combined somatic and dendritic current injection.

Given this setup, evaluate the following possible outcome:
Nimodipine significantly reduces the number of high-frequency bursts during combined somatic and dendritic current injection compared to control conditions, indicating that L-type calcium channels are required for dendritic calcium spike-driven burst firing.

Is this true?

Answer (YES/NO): NO